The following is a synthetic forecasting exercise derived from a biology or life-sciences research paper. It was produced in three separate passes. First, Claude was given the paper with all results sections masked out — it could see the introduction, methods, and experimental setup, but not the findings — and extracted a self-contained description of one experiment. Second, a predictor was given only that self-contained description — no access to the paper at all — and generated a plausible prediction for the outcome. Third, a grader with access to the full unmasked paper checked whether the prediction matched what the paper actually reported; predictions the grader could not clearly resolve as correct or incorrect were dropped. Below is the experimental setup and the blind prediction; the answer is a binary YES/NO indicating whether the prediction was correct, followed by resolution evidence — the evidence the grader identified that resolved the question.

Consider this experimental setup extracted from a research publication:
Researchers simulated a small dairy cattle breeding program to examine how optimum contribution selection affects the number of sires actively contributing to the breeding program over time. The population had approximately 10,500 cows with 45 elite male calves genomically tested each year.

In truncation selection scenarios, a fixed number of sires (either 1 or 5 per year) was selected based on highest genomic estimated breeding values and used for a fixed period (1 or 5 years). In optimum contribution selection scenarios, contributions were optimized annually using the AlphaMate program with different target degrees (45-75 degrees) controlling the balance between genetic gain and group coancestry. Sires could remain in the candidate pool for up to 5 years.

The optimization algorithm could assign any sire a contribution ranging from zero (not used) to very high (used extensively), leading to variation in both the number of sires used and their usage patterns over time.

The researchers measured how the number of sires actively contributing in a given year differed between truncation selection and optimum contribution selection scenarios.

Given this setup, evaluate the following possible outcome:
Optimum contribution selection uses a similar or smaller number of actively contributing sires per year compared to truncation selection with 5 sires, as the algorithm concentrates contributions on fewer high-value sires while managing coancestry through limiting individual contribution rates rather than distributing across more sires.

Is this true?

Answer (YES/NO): NO